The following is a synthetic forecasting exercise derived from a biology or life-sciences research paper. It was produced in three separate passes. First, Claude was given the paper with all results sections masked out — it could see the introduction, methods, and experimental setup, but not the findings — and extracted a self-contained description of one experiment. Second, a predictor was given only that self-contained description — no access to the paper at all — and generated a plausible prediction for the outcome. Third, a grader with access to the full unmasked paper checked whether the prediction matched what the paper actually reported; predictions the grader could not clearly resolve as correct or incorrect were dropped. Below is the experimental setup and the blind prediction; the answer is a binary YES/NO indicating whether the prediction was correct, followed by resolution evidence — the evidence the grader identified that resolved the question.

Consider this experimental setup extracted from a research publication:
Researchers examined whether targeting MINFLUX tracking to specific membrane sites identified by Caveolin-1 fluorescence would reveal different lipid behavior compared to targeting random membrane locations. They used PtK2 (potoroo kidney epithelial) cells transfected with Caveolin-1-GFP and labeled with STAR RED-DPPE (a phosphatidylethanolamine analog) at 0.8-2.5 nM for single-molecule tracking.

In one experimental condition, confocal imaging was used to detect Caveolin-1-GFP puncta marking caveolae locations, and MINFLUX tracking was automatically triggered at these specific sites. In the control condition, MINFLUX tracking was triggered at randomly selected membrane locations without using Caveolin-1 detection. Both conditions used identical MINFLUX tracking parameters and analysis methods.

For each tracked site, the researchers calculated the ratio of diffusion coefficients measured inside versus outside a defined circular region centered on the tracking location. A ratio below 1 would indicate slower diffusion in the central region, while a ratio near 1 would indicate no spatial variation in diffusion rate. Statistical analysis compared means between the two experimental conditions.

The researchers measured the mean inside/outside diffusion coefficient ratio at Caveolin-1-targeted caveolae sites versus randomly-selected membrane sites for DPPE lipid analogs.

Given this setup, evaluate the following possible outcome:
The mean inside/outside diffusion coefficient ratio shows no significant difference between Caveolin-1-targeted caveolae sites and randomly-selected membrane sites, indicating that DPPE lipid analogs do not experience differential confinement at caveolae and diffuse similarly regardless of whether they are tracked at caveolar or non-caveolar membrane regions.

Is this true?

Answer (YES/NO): YES